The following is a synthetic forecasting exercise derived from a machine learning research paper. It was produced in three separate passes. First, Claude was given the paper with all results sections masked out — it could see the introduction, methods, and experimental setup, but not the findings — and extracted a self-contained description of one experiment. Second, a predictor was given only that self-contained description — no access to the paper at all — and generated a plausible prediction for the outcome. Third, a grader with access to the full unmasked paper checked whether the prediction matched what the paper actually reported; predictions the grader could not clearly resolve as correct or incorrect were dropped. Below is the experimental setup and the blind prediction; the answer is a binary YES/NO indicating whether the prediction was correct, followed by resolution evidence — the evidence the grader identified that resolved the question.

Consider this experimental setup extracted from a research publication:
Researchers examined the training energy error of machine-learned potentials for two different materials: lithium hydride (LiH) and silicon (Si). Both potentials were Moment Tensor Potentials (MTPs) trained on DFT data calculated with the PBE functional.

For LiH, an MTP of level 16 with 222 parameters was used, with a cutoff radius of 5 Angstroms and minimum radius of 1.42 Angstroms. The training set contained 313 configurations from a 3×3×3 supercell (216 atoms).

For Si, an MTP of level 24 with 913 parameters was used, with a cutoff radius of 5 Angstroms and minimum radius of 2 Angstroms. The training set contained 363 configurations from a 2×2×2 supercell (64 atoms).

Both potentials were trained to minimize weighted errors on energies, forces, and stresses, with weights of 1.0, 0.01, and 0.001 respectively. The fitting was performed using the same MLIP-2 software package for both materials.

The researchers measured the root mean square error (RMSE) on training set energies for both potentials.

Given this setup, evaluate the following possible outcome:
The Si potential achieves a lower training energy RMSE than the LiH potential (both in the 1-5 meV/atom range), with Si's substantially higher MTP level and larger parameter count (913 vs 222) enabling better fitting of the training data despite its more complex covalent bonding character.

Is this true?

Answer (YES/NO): NO